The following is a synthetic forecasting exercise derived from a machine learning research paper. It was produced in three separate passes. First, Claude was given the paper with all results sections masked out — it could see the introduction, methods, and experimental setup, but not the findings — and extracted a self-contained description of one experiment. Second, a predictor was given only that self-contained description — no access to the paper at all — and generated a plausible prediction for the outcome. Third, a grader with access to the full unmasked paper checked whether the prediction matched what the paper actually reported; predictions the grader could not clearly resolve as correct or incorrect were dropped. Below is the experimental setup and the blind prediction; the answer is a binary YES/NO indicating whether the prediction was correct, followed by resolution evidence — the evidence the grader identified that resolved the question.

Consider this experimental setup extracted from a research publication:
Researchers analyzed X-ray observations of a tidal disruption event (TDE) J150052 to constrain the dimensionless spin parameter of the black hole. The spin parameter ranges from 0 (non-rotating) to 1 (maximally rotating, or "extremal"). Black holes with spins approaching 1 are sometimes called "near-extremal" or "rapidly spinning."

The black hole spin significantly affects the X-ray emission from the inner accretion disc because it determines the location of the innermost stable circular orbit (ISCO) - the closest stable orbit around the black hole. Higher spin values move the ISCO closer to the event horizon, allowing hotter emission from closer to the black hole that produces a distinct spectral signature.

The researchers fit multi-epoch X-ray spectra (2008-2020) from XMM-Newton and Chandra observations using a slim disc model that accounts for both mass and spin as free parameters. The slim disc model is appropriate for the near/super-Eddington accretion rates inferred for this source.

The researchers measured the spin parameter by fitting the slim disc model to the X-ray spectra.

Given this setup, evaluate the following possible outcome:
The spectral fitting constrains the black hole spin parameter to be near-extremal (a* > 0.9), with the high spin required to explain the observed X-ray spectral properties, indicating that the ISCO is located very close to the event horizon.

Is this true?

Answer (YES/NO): YES